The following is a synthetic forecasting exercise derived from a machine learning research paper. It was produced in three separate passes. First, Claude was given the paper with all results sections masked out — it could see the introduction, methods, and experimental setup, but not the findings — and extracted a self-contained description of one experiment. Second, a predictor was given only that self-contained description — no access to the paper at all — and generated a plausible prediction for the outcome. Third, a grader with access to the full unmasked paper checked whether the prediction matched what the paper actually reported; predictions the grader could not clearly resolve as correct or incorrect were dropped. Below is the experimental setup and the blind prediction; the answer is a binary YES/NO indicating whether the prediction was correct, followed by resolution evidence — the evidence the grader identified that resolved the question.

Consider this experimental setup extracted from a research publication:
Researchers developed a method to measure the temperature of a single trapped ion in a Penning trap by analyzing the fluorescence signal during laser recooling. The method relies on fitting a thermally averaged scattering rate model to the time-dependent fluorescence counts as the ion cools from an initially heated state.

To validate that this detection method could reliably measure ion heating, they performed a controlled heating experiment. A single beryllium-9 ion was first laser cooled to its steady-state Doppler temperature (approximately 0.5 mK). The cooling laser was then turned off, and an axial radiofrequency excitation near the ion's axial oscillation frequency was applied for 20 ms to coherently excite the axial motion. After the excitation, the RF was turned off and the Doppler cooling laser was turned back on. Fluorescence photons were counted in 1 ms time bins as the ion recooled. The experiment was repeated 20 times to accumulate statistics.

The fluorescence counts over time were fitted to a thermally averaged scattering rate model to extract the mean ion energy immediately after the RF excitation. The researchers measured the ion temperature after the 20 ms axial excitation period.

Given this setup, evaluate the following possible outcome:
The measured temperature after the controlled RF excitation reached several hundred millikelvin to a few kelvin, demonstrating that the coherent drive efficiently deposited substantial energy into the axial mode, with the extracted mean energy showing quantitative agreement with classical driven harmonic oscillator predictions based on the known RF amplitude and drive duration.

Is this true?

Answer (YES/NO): NO